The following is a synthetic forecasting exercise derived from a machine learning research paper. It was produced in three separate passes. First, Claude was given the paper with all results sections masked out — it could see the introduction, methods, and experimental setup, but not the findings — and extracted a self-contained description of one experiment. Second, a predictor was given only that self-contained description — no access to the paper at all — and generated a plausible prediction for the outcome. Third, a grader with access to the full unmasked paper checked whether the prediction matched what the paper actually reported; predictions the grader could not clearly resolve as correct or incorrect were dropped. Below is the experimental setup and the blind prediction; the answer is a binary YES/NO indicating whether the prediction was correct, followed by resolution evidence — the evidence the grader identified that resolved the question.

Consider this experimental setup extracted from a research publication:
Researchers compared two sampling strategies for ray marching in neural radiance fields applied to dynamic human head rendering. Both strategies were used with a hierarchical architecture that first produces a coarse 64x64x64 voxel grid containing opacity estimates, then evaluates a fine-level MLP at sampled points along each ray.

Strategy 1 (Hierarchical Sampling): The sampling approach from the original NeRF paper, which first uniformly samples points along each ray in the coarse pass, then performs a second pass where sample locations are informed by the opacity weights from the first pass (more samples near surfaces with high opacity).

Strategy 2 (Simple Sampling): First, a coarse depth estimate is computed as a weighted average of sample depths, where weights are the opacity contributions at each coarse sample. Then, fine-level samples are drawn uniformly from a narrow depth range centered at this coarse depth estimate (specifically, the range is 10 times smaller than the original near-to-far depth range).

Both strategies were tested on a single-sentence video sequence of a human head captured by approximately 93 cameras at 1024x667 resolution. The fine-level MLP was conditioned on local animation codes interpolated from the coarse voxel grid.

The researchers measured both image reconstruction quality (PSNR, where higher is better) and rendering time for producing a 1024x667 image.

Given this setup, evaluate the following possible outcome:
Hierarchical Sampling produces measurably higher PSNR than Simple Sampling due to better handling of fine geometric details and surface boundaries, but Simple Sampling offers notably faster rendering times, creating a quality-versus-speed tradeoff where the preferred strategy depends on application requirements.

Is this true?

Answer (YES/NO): NO